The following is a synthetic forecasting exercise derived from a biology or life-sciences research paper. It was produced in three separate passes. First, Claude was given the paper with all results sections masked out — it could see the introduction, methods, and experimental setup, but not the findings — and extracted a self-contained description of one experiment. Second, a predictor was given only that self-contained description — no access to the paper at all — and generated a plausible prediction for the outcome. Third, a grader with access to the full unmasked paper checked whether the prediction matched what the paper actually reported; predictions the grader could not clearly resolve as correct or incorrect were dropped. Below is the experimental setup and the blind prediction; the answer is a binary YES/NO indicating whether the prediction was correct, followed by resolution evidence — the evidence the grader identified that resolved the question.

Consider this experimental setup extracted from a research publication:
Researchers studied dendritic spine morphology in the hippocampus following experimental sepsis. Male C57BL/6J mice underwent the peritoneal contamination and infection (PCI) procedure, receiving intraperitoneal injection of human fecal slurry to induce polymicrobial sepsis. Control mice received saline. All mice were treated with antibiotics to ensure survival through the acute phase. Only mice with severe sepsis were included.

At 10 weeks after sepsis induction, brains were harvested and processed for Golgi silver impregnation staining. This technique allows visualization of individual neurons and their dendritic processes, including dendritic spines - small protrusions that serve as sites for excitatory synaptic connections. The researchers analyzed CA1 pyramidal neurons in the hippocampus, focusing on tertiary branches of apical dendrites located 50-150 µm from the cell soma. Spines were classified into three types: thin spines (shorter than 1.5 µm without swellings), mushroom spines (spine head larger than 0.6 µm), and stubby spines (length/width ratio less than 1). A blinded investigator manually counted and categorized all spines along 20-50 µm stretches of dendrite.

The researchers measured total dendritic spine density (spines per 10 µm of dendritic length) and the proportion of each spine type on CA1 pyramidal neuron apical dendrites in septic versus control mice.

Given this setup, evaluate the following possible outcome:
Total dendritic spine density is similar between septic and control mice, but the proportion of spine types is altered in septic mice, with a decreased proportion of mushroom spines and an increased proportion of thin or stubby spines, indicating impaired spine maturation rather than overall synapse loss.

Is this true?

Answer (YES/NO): NO